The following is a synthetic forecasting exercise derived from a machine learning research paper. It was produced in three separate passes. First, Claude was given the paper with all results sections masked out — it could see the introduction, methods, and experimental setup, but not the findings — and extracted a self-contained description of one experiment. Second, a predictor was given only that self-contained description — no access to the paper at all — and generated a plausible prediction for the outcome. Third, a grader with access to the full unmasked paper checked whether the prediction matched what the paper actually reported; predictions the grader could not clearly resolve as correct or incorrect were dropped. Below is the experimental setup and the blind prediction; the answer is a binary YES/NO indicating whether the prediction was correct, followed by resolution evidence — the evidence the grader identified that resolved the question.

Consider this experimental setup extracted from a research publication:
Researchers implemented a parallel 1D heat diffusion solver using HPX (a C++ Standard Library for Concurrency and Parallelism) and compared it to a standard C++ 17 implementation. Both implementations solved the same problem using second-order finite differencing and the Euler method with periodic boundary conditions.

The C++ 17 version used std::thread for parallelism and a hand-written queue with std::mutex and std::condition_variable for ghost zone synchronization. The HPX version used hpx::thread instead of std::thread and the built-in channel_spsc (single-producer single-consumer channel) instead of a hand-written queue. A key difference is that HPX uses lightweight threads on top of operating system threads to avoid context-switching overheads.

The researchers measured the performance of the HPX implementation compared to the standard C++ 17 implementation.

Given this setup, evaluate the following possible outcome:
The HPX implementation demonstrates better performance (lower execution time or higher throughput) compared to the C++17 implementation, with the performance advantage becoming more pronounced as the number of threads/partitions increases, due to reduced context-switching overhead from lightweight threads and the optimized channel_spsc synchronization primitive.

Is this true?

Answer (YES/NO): NO